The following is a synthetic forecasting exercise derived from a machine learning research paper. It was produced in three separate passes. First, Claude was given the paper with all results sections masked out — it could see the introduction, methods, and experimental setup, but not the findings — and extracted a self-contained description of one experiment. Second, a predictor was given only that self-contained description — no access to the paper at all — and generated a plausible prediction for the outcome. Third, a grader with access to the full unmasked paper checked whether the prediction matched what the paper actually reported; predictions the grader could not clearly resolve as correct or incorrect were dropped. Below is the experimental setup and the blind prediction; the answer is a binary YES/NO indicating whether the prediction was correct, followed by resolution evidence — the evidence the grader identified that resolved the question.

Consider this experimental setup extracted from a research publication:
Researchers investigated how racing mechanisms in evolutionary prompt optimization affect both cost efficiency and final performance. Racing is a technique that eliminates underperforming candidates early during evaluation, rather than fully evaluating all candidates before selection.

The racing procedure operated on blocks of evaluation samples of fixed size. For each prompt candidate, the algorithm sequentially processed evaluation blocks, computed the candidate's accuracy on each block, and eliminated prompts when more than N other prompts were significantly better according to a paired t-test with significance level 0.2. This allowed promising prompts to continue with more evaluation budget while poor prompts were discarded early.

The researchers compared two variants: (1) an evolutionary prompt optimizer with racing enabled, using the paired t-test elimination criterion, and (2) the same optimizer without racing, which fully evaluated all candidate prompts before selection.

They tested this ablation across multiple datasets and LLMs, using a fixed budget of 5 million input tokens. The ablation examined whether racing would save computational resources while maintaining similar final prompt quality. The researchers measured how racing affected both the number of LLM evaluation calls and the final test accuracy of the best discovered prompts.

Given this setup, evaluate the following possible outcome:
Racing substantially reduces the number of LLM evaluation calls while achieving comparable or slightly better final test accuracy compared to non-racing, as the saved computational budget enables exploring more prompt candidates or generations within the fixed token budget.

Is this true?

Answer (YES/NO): NO